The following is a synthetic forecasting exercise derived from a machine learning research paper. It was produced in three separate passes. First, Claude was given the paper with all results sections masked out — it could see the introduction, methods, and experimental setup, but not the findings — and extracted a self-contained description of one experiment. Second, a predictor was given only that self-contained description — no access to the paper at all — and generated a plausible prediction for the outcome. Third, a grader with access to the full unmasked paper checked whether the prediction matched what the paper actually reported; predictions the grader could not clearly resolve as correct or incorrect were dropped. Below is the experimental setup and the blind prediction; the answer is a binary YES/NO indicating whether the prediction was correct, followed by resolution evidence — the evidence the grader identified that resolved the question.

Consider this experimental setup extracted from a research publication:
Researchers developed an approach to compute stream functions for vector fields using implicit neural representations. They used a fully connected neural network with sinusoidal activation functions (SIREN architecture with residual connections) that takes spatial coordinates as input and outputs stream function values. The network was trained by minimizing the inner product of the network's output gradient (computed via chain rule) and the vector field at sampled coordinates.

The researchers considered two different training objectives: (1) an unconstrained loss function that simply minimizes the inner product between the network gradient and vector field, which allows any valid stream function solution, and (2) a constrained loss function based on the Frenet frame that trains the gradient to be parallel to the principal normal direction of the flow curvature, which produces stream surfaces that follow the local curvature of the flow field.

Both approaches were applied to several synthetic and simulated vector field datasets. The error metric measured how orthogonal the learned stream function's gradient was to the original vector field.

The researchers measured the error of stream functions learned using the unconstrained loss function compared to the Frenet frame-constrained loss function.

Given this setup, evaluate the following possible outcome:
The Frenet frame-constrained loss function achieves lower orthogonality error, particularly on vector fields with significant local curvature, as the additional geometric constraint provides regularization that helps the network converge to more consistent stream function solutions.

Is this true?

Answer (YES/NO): NO